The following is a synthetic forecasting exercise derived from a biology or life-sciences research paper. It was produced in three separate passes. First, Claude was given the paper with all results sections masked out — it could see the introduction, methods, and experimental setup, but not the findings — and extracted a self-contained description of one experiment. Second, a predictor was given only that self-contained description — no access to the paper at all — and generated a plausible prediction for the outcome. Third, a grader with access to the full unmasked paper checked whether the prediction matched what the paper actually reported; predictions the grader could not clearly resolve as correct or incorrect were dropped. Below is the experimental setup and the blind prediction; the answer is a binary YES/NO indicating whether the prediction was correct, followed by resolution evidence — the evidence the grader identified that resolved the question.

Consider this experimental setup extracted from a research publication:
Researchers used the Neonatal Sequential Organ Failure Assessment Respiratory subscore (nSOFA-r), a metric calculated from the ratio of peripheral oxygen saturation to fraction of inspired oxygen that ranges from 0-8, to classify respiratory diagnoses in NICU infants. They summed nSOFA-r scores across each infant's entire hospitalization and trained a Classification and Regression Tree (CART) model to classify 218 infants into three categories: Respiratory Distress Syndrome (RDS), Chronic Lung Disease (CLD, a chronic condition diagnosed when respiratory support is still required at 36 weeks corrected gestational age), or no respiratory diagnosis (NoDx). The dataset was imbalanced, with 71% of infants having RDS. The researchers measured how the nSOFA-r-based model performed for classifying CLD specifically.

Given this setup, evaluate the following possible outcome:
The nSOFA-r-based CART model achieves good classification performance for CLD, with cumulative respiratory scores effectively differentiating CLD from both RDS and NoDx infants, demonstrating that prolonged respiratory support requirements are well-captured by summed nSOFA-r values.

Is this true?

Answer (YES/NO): NO